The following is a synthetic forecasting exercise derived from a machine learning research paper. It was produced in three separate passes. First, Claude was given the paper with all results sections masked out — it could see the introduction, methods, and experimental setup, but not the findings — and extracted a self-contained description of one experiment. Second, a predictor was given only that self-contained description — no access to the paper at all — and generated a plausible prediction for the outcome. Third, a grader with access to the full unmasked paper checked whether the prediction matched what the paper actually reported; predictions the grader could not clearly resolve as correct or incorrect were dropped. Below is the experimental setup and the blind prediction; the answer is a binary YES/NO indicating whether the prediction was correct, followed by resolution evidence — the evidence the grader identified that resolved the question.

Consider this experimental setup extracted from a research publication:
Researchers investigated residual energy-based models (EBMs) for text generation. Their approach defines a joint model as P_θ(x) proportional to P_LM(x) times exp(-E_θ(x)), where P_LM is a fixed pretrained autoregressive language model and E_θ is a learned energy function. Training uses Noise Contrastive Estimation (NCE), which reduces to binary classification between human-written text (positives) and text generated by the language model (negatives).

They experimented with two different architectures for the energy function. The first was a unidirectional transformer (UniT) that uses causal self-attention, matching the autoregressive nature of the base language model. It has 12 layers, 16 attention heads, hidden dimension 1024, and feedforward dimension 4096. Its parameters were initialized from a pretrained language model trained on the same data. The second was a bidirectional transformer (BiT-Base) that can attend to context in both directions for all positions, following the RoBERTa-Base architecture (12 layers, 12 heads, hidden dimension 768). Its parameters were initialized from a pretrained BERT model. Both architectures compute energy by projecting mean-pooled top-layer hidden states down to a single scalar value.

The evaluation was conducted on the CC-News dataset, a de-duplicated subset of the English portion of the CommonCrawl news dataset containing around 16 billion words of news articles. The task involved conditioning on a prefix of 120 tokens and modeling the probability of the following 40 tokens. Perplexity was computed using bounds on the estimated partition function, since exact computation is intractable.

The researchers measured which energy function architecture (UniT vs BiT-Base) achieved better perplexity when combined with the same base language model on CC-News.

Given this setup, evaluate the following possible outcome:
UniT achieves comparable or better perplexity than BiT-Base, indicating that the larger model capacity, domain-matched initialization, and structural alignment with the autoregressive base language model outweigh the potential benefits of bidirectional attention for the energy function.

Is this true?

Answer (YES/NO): NO